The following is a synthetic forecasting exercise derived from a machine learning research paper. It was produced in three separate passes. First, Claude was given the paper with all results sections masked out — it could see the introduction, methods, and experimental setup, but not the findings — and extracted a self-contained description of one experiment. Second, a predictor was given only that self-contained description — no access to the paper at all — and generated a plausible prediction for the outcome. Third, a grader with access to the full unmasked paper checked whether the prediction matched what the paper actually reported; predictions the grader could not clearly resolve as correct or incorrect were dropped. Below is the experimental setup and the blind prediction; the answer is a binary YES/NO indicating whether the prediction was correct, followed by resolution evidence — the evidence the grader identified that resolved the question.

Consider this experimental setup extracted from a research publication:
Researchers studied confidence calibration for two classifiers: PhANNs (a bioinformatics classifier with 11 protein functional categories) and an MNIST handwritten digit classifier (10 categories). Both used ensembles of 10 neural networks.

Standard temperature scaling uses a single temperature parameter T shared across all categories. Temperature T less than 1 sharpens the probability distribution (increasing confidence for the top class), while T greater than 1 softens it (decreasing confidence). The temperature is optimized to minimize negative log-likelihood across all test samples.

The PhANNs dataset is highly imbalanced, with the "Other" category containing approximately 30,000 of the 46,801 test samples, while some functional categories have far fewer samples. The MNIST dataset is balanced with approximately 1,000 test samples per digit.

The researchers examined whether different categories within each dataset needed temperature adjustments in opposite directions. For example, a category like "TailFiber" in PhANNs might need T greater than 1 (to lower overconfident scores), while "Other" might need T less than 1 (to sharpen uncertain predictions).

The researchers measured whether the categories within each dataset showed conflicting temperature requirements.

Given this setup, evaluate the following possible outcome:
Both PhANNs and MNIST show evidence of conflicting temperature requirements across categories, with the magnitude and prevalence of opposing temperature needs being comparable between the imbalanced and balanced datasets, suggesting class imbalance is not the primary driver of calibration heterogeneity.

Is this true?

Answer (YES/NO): NO